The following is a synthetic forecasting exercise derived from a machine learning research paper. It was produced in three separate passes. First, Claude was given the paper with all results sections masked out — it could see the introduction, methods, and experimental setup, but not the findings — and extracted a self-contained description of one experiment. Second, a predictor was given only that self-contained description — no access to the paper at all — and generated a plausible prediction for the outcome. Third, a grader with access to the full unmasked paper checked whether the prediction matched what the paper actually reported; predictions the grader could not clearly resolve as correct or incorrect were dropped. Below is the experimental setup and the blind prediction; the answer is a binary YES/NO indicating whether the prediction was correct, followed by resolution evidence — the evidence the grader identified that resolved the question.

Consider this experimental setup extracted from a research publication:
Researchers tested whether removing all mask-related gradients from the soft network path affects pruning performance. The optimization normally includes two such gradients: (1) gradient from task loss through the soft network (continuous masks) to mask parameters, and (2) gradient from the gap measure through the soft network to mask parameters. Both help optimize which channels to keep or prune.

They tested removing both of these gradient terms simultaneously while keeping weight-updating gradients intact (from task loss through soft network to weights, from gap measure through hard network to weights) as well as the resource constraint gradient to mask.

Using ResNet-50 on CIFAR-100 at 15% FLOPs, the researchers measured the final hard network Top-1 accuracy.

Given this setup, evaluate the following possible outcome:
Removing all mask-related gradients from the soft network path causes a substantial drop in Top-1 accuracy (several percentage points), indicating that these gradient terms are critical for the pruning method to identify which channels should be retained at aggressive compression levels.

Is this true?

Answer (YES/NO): NO